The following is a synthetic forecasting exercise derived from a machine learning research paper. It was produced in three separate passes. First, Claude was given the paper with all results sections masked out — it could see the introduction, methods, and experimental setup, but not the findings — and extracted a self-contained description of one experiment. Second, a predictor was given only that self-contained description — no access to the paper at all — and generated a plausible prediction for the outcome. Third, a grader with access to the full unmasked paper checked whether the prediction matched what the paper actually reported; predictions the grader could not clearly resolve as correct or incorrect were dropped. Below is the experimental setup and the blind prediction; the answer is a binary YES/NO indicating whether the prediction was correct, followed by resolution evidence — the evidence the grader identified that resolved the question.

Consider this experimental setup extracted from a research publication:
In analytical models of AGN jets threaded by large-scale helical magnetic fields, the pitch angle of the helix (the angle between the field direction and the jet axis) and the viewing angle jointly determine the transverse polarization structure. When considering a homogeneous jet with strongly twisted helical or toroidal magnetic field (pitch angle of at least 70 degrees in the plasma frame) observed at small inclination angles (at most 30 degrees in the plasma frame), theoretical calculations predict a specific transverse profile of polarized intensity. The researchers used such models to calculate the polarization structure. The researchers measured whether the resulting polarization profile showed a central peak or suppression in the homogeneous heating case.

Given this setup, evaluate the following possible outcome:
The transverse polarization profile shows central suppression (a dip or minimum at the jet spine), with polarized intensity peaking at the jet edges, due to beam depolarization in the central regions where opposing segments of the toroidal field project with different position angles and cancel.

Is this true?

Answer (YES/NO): NO